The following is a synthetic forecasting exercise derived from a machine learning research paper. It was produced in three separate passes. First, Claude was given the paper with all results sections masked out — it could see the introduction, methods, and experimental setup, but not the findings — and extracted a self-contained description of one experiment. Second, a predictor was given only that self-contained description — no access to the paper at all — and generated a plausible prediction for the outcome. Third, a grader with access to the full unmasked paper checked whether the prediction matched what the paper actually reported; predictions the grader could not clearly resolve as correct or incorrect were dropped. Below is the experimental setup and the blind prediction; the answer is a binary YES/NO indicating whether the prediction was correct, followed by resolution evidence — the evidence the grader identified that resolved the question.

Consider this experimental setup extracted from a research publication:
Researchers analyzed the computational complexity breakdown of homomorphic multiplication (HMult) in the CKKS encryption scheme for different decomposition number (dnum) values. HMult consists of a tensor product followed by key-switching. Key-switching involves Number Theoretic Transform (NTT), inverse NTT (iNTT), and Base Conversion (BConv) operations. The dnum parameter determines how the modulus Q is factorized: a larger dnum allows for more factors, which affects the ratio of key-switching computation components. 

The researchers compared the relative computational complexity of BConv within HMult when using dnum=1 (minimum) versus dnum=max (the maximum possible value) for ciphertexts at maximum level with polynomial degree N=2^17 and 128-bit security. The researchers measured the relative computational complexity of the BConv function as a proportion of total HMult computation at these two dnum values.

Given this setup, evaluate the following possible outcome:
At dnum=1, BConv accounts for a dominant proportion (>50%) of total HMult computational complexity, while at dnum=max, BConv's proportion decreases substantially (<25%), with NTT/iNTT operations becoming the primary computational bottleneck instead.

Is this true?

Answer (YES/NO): NO